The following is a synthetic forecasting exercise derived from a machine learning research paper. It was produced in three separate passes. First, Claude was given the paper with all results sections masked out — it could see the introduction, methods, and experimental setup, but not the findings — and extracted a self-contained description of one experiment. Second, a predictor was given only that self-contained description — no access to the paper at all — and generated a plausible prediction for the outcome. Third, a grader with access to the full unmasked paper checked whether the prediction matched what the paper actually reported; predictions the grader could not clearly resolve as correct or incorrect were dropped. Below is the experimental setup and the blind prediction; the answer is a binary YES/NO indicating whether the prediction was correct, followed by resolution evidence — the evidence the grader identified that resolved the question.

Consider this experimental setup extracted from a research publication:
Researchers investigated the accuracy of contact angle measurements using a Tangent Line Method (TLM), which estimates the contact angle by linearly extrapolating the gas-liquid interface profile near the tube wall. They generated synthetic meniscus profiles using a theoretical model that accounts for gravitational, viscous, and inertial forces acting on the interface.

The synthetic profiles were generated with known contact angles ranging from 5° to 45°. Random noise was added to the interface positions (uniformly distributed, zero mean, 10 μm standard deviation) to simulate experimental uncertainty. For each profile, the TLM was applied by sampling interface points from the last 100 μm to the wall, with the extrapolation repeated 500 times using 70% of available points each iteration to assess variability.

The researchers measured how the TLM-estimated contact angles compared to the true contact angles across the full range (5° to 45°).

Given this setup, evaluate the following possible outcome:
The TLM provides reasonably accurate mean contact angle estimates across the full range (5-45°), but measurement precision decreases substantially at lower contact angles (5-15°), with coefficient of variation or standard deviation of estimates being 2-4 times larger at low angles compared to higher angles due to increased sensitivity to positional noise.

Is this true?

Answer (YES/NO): NO